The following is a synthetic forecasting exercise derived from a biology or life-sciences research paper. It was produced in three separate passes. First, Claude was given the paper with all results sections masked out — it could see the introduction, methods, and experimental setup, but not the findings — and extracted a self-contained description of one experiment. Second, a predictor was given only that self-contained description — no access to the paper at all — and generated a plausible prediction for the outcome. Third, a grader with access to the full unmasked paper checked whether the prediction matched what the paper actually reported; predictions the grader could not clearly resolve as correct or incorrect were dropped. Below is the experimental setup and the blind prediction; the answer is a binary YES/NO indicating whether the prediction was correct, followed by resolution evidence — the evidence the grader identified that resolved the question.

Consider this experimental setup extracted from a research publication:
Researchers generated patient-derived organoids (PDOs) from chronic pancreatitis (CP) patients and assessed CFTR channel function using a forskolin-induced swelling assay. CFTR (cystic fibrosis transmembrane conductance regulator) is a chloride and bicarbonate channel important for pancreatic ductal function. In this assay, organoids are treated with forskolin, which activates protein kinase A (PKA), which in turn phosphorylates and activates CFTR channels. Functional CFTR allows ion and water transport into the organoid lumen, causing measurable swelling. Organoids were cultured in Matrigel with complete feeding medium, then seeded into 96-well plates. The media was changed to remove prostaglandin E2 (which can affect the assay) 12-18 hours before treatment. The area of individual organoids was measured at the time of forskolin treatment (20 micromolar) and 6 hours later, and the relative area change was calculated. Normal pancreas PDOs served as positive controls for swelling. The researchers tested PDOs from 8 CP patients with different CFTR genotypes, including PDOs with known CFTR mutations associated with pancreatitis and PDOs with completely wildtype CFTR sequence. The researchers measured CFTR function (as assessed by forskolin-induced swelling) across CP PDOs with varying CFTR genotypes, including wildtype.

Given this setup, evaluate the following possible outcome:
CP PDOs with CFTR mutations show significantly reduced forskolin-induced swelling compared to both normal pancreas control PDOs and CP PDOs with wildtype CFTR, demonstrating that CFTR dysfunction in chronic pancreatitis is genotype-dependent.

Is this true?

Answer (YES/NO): NO